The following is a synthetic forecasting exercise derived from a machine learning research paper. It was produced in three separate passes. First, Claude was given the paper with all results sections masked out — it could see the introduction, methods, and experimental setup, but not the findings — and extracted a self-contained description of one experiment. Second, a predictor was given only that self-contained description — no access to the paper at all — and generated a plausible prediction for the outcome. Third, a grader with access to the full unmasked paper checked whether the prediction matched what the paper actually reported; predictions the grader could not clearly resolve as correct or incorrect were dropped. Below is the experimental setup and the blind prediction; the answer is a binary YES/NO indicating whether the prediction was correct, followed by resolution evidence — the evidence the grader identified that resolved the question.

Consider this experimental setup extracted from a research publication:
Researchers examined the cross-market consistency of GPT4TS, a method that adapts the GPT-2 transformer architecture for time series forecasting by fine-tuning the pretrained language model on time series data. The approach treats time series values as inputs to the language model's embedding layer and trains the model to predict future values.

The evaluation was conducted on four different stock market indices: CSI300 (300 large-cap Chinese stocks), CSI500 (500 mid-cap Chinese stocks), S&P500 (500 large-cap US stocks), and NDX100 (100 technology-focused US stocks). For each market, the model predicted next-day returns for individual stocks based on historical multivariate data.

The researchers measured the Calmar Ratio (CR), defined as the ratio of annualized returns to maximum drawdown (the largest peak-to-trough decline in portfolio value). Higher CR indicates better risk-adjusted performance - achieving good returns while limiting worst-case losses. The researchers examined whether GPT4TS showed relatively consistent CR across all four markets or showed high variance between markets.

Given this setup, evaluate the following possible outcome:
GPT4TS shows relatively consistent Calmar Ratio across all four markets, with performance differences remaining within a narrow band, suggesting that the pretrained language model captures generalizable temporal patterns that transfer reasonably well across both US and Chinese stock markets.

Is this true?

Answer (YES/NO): NO